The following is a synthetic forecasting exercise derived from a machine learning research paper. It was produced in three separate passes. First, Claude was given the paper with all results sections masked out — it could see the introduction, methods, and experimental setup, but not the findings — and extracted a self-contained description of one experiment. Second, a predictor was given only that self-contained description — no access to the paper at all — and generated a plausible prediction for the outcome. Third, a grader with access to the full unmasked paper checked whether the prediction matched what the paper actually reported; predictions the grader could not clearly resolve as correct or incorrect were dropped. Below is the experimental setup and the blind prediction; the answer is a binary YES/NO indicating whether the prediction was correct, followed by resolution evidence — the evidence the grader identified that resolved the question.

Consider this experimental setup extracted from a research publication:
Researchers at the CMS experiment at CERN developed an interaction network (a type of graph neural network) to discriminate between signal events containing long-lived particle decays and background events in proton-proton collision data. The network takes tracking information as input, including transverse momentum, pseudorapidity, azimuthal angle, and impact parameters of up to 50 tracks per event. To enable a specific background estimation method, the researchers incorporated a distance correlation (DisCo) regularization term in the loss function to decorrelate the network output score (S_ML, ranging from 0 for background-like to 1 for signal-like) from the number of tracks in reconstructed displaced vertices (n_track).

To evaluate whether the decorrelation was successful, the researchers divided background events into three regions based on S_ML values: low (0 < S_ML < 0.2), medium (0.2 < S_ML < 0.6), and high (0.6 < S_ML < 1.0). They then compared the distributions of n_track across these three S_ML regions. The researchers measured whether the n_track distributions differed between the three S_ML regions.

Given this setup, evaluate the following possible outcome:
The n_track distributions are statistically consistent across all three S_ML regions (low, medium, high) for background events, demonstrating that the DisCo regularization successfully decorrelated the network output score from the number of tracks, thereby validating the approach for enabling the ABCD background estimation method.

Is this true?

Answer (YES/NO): YES